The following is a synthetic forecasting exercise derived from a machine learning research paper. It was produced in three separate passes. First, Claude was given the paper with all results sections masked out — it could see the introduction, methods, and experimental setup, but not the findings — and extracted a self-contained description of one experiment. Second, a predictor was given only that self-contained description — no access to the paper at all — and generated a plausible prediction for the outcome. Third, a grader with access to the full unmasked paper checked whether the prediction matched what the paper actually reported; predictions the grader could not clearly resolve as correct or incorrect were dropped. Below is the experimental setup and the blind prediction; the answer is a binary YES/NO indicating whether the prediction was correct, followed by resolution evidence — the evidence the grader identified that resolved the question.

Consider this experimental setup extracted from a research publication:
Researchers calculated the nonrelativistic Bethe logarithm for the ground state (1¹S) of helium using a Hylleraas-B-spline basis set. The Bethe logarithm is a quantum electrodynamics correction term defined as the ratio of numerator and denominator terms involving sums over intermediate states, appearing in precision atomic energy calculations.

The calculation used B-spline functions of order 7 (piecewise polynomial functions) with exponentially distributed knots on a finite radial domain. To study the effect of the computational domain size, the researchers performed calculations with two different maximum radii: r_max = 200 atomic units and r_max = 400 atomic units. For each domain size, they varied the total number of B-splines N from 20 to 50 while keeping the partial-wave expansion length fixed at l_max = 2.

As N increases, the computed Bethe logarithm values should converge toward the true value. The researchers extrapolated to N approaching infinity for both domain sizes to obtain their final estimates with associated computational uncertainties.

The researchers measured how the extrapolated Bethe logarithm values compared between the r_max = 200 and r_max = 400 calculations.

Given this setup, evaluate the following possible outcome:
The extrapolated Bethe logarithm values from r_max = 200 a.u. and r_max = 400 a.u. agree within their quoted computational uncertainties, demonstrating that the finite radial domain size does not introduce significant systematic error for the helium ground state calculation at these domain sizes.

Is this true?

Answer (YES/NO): YES